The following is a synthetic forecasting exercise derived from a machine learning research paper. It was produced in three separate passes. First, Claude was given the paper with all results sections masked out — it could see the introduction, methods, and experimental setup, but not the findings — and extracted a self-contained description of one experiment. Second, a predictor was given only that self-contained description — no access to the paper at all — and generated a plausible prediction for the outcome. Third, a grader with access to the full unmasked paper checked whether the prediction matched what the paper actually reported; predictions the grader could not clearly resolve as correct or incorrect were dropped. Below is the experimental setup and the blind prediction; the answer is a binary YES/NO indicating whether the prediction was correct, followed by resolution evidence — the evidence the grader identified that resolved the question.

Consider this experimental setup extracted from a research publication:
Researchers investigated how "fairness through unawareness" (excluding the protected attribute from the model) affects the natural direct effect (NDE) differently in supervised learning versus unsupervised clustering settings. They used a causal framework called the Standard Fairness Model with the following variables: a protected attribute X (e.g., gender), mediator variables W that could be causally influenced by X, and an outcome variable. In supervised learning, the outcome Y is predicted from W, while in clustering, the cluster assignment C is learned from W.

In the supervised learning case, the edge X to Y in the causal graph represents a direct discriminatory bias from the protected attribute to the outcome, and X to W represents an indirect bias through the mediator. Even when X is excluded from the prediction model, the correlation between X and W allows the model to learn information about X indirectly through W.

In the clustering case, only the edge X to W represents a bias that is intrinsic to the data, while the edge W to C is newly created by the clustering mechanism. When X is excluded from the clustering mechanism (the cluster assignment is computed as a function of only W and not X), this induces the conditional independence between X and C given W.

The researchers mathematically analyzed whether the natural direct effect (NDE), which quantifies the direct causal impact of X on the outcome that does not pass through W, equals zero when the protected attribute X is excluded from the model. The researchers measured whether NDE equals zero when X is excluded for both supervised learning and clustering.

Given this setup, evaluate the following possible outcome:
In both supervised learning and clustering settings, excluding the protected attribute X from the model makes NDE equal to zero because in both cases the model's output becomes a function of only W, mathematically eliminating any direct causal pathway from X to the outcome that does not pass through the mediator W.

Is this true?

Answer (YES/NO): NO